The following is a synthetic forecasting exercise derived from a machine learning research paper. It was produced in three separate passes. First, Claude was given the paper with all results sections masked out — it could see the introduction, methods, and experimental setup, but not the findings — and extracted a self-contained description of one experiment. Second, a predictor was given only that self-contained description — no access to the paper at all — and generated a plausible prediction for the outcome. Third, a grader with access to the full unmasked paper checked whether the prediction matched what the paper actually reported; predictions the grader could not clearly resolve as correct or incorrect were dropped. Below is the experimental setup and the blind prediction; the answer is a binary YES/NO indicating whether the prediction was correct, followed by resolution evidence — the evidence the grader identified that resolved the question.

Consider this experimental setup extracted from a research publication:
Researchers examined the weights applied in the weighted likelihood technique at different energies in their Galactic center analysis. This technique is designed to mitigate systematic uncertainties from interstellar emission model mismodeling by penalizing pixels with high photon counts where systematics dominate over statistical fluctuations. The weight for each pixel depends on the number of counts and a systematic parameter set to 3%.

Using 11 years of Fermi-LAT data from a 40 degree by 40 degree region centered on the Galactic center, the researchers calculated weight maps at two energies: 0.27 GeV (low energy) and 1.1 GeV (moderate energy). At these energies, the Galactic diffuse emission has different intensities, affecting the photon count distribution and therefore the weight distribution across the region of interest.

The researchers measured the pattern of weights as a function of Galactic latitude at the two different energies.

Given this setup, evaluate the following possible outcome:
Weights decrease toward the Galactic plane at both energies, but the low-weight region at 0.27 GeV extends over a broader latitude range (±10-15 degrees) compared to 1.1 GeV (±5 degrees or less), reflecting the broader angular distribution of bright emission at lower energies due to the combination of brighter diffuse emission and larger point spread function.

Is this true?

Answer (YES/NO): NO